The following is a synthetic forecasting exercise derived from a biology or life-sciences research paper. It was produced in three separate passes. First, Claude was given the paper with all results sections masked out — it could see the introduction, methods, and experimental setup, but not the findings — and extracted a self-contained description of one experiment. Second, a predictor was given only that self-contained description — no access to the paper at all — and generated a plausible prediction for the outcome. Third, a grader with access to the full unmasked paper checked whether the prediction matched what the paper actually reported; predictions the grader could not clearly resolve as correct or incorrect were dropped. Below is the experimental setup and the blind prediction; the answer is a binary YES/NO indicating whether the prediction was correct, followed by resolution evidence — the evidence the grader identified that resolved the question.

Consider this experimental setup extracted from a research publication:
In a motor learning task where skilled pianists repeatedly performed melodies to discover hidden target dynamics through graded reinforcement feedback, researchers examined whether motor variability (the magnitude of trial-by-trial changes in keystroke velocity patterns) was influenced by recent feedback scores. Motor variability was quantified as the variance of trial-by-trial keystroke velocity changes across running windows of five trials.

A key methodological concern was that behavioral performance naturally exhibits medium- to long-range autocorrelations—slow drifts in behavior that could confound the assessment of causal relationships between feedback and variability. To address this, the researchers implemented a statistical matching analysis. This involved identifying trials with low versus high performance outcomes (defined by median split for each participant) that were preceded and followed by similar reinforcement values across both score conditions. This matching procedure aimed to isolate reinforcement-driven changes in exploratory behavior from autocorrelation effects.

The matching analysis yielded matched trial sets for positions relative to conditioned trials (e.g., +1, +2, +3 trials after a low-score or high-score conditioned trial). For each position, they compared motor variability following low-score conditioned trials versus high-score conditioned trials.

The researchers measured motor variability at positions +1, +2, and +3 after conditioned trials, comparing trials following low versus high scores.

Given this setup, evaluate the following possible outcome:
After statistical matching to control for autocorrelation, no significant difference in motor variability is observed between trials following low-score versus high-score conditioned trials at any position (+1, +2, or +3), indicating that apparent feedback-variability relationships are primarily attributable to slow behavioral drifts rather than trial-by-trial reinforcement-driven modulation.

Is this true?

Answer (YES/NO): NO